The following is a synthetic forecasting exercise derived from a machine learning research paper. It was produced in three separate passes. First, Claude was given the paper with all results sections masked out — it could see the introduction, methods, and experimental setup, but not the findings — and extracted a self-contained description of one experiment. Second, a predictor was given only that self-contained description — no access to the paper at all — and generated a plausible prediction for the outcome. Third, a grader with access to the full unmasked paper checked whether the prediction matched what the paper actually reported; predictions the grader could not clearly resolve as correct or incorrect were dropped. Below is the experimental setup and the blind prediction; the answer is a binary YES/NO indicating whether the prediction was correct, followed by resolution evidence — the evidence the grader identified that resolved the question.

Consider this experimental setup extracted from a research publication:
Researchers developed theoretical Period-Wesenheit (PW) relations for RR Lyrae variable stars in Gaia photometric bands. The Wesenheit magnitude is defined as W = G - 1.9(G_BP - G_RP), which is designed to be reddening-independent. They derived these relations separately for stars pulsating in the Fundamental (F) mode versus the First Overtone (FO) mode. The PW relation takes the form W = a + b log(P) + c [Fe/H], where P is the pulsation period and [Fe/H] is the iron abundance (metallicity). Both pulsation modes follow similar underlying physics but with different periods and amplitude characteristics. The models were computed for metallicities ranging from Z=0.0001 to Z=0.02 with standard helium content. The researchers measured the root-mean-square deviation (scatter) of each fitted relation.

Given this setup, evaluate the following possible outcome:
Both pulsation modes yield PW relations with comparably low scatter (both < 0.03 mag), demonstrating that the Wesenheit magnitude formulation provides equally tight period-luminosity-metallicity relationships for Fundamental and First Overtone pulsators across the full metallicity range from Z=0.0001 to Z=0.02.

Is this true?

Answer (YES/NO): NO